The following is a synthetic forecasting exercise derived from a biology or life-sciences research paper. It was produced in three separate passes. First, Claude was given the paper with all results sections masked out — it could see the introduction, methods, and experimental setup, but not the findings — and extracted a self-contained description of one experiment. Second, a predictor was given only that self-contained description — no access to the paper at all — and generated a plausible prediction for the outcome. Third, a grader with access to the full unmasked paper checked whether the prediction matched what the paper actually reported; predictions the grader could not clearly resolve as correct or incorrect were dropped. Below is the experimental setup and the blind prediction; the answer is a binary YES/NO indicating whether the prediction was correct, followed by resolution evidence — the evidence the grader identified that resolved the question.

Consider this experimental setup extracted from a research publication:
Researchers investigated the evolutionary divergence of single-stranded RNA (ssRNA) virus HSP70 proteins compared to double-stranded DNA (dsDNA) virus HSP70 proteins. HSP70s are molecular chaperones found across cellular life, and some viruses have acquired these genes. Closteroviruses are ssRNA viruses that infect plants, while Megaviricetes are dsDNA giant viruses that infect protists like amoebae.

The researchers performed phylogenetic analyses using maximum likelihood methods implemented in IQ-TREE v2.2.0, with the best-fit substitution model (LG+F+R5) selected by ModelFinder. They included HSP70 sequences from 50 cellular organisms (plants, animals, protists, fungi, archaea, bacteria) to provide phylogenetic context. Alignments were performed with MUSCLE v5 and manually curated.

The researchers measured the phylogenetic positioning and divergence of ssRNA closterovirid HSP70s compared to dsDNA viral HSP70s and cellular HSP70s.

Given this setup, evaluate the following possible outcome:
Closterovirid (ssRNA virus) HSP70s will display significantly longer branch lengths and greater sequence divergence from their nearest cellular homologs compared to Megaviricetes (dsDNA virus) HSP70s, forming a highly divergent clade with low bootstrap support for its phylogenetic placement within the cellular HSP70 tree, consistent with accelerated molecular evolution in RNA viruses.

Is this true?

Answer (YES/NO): NO